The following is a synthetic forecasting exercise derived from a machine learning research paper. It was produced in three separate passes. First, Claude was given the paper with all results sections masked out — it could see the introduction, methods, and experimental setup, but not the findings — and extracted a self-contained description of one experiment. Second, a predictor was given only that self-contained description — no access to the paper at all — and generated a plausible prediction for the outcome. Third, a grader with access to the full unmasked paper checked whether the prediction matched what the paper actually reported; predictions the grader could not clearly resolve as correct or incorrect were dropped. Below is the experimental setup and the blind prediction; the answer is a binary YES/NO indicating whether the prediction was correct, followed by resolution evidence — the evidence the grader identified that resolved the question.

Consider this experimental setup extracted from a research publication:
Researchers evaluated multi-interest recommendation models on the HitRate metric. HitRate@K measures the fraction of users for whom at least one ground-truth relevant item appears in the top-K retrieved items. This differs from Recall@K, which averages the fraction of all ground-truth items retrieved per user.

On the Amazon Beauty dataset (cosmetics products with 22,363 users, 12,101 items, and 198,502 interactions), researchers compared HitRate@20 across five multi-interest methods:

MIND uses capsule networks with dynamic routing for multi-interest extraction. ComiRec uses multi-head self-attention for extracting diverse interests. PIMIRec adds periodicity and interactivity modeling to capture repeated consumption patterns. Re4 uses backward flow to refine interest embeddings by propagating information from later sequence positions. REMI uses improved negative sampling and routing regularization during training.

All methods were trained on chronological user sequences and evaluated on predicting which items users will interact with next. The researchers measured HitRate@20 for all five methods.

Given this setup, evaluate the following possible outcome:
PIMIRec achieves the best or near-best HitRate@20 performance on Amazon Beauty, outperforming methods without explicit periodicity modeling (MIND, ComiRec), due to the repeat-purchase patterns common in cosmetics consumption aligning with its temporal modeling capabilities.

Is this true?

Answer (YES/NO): NO